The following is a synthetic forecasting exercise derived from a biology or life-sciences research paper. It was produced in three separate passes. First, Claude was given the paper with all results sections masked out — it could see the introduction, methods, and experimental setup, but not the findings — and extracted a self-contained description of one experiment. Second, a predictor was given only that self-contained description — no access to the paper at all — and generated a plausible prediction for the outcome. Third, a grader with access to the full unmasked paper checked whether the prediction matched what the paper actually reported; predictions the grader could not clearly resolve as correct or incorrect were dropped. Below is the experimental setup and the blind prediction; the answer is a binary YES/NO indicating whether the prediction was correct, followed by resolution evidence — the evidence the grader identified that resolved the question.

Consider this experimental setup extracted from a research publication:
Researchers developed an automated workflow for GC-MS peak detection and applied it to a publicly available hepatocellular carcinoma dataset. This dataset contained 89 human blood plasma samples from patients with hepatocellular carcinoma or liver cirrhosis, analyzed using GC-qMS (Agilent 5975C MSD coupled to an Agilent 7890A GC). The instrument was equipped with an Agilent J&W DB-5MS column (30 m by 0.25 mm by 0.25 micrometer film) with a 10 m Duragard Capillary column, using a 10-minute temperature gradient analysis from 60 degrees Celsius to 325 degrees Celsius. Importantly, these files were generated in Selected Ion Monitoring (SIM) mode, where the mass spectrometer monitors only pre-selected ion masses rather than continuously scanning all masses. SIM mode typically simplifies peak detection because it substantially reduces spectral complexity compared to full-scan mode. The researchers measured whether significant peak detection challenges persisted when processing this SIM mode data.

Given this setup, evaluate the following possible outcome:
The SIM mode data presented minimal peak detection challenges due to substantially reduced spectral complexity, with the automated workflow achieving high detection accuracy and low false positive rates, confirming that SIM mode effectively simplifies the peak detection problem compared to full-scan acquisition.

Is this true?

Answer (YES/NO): NO